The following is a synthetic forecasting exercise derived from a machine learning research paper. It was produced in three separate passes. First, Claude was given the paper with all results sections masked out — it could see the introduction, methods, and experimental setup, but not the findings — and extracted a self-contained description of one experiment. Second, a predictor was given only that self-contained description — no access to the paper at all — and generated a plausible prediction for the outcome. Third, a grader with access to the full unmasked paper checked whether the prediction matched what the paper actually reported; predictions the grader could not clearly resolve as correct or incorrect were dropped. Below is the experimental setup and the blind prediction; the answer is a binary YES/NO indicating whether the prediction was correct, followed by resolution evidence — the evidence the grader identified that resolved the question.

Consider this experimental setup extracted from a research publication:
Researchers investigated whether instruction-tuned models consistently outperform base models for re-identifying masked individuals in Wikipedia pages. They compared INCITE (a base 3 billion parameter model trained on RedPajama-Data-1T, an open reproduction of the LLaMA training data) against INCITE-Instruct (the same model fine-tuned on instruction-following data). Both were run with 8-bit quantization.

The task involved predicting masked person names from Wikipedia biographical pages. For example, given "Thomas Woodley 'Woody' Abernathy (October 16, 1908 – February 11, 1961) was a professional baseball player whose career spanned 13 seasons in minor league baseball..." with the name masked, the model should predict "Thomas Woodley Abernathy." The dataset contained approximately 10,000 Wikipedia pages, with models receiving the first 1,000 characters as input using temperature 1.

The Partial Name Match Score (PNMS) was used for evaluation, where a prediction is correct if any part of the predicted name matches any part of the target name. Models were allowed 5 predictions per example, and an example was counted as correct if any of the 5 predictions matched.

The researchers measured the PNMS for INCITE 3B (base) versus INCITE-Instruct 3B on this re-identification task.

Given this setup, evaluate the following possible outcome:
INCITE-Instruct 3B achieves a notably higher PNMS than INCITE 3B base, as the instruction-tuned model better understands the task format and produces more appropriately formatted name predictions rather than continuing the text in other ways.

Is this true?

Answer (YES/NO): YES